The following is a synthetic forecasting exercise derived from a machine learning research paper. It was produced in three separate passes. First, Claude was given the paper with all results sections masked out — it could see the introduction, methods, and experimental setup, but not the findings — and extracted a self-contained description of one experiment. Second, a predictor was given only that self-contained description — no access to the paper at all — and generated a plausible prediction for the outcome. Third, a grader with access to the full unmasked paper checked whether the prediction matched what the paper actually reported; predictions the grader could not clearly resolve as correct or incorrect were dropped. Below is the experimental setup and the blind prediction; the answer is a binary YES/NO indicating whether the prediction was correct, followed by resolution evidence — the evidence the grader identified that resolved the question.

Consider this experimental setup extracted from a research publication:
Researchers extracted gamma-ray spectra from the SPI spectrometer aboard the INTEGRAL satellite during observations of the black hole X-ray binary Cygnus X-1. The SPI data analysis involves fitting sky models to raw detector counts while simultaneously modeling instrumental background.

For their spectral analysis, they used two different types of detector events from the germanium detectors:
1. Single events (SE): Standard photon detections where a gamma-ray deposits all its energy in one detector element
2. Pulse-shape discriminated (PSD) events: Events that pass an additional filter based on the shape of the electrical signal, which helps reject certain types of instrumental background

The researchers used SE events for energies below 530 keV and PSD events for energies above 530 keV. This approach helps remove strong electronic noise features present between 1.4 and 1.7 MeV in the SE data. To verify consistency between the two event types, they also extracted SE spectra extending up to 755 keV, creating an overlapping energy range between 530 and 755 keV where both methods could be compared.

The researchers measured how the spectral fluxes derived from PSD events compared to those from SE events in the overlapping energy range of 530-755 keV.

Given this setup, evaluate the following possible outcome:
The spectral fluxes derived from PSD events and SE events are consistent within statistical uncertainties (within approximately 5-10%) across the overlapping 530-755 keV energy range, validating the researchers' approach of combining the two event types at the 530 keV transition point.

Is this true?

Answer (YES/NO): NO